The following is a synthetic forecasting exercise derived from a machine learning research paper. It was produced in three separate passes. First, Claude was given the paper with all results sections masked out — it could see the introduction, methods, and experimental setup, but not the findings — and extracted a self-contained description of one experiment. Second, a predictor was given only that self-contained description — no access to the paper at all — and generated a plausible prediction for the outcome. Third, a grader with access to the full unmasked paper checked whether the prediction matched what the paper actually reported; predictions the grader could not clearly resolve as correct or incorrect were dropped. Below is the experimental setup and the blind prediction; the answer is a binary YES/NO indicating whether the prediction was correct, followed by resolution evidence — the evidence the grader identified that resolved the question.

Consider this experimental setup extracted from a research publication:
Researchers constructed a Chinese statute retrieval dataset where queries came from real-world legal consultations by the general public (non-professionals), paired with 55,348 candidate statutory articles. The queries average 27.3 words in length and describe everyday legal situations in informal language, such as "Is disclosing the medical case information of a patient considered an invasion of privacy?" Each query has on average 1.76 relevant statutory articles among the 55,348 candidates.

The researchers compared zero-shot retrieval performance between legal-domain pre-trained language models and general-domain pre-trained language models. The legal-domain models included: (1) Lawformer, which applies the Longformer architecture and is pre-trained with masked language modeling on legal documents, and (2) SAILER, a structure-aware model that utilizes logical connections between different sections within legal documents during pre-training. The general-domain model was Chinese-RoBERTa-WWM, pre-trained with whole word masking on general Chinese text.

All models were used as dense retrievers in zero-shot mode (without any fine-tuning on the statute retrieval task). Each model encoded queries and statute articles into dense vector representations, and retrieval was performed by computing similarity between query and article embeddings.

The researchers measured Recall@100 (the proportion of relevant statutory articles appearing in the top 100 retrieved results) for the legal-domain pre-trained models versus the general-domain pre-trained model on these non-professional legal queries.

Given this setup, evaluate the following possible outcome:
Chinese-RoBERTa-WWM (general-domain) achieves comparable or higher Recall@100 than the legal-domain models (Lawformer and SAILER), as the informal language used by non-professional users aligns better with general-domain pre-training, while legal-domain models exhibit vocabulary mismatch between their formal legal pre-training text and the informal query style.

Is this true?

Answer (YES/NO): YES